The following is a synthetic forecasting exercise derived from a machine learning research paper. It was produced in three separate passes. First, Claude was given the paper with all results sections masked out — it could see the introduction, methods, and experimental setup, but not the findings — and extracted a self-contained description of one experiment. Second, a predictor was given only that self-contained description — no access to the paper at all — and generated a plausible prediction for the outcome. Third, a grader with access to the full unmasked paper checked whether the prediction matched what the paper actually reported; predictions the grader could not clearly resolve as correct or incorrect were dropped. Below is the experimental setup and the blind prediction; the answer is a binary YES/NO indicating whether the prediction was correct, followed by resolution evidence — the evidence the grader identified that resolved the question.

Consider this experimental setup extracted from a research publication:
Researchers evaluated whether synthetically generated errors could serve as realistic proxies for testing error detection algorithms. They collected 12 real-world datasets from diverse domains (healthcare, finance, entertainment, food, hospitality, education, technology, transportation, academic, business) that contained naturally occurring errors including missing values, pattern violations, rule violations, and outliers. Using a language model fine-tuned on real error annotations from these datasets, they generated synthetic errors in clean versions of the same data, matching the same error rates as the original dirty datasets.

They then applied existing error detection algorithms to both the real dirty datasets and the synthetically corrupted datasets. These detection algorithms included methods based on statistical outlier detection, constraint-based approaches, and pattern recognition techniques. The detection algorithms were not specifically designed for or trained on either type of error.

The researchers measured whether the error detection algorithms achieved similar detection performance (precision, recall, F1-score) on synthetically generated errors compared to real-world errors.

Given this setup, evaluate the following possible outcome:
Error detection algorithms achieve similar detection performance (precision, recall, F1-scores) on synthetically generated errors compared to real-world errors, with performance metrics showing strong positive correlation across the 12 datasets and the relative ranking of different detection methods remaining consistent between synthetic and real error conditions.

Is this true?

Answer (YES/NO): NO